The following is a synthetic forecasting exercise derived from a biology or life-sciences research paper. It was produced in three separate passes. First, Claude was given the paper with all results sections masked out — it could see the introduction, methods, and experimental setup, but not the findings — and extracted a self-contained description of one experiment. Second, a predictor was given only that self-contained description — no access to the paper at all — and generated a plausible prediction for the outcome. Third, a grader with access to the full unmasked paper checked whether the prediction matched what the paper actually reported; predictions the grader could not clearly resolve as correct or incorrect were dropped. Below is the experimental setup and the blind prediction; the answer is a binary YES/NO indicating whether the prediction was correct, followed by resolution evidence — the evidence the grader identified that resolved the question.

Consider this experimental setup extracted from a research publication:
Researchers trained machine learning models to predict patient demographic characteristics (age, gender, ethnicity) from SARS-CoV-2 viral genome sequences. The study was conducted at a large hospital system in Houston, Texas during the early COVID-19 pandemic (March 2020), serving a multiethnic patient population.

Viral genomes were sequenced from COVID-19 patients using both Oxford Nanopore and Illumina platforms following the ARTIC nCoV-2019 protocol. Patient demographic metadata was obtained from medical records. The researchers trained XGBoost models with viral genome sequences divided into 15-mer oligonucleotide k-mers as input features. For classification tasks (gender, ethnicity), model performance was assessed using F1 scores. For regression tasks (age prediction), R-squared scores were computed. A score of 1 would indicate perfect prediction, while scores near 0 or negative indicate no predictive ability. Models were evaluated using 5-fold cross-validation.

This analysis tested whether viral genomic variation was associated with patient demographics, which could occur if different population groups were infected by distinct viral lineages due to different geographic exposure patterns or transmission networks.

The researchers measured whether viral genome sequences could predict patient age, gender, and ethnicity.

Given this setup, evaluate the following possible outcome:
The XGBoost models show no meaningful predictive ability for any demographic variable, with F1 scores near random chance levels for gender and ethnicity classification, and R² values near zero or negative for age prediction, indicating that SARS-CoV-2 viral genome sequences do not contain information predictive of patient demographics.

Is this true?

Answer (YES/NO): NO